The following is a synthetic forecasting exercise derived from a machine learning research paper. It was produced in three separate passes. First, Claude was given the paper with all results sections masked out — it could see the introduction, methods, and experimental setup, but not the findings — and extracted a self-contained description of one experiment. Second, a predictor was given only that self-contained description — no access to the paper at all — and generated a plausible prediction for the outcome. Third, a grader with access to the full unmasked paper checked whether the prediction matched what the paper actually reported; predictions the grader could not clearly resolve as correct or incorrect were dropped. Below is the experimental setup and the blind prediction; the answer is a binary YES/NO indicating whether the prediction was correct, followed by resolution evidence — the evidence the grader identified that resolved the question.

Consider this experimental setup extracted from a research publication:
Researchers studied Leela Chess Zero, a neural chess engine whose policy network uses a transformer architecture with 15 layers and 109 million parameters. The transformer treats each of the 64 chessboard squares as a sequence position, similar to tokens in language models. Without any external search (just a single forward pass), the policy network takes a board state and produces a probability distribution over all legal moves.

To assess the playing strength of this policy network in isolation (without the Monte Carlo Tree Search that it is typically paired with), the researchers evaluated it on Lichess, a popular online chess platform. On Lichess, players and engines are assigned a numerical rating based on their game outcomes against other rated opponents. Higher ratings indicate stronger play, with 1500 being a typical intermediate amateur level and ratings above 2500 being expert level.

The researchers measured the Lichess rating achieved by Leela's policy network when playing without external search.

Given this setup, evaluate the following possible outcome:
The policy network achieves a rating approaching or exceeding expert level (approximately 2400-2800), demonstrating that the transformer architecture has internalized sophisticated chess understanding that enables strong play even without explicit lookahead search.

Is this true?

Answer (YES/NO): YES